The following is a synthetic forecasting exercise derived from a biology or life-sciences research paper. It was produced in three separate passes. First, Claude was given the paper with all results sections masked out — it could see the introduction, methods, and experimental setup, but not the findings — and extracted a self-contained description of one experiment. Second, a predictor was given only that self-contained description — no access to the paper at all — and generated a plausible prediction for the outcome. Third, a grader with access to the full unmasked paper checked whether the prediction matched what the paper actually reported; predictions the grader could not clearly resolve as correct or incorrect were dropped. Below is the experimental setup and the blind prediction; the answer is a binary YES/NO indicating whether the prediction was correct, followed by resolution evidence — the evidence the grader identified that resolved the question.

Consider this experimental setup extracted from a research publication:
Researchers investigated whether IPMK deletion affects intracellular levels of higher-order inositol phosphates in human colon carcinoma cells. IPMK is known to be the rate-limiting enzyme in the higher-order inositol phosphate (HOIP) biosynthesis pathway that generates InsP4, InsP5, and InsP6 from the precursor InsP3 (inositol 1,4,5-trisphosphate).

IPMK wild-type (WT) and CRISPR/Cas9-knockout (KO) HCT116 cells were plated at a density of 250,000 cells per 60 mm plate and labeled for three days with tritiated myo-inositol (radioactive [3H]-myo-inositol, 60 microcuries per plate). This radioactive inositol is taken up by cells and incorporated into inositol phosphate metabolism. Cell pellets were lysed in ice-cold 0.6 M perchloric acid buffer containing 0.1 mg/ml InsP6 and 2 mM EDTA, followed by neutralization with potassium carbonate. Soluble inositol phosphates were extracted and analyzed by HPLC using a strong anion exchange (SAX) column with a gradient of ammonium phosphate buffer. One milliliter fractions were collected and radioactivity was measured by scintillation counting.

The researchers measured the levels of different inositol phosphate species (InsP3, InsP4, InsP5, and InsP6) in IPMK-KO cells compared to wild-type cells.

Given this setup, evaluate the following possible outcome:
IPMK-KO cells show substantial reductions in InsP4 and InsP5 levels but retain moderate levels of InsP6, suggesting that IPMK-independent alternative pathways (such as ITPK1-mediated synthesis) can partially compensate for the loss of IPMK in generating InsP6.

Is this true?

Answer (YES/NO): NO